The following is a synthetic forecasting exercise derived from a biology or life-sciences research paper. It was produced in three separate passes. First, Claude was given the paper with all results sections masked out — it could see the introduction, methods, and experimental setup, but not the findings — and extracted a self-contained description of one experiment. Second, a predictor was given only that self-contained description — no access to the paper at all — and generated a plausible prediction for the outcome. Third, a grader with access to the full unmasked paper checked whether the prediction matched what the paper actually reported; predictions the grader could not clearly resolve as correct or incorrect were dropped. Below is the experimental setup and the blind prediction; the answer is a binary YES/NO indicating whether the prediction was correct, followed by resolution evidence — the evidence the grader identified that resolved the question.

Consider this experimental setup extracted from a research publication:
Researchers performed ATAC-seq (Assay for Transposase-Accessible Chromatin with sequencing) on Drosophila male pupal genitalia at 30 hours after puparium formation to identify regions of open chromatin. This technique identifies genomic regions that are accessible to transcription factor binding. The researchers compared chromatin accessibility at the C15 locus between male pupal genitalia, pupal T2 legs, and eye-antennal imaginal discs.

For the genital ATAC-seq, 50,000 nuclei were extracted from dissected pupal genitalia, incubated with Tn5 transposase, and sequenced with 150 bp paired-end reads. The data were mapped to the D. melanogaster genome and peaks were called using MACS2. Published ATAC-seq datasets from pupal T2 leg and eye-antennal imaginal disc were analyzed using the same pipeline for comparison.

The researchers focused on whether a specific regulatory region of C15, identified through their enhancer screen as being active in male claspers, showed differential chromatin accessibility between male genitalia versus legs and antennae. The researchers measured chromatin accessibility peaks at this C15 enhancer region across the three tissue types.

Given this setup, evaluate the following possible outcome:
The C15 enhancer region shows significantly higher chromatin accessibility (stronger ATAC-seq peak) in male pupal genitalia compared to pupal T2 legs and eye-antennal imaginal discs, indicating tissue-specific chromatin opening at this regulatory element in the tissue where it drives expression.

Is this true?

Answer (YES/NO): NO